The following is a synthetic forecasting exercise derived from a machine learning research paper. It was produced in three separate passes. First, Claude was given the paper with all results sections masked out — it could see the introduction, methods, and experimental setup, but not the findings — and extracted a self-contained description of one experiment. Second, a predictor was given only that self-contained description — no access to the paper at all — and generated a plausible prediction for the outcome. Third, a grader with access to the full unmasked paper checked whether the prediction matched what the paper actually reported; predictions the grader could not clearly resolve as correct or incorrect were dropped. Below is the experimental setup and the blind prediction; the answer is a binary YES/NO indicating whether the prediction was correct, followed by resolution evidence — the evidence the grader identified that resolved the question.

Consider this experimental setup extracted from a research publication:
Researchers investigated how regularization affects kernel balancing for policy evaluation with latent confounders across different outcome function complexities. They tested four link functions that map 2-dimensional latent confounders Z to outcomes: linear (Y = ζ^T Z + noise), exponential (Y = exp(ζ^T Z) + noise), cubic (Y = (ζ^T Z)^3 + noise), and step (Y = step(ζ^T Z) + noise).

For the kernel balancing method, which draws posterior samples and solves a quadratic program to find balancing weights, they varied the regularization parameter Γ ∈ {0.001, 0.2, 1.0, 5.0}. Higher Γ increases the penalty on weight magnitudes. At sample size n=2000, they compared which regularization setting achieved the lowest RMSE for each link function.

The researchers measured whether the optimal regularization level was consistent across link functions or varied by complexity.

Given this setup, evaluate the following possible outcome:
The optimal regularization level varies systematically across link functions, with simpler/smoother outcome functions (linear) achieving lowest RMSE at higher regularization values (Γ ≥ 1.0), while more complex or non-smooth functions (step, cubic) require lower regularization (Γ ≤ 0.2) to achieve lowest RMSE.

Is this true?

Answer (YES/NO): NO